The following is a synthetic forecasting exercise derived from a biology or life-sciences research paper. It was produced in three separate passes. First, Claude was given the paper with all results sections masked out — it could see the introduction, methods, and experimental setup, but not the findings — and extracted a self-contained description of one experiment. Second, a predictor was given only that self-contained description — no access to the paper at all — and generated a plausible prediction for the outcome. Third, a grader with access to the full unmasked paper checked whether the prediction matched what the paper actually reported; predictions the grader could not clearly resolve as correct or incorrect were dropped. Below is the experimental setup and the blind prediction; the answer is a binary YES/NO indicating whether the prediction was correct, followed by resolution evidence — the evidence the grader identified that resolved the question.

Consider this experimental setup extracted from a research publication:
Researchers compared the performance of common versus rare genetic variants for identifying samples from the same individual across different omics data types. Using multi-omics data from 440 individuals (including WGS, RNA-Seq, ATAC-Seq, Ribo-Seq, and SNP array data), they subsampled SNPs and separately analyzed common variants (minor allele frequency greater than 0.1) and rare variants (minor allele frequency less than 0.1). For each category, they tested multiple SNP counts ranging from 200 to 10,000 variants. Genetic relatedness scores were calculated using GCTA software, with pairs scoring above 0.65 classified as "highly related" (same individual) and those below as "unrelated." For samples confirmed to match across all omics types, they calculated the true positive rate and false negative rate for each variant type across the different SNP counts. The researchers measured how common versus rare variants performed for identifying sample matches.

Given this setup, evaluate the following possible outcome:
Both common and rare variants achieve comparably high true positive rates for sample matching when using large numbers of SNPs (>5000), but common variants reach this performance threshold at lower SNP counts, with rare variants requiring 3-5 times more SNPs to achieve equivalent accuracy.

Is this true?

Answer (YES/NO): NO